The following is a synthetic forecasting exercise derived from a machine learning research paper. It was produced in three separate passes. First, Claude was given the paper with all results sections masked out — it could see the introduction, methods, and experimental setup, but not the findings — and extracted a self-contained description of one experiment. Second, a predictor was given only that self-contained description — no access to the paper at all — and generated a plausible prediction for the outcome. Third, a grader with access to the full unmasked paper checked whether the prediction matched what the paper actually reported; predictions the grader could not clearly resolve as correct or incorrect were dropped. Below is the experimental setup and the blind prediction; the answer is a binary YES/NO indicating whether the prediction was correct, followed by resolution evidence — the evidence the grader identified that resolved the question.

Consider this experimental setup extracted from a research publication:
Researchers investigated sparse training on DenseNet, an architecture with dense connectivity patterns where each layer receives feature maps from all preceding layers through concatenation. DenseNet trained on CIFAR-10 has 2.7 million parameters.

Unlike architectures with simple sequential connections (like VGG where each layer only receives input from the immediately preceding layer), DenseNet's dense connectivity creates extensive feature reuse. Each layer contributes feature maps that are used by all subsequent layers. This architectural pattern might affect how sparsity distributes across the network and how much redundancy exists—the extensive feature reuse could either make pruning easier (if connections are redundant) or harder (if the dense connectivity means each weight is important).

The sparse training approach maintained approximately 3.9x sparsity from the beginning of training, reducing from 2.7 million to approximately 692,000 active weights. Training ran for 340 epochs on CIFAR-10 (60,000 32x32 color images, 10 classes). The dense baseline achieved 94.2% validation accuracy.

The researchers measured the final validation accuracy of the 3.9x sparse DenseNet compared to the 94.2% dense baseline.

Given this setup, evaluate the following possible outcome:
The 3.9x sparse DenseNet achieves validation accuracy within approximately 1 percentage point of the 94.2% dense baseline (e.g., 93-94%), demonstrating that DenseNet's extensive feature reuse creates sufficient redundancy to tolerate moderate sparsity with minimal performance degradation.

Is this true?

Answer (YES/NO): YES